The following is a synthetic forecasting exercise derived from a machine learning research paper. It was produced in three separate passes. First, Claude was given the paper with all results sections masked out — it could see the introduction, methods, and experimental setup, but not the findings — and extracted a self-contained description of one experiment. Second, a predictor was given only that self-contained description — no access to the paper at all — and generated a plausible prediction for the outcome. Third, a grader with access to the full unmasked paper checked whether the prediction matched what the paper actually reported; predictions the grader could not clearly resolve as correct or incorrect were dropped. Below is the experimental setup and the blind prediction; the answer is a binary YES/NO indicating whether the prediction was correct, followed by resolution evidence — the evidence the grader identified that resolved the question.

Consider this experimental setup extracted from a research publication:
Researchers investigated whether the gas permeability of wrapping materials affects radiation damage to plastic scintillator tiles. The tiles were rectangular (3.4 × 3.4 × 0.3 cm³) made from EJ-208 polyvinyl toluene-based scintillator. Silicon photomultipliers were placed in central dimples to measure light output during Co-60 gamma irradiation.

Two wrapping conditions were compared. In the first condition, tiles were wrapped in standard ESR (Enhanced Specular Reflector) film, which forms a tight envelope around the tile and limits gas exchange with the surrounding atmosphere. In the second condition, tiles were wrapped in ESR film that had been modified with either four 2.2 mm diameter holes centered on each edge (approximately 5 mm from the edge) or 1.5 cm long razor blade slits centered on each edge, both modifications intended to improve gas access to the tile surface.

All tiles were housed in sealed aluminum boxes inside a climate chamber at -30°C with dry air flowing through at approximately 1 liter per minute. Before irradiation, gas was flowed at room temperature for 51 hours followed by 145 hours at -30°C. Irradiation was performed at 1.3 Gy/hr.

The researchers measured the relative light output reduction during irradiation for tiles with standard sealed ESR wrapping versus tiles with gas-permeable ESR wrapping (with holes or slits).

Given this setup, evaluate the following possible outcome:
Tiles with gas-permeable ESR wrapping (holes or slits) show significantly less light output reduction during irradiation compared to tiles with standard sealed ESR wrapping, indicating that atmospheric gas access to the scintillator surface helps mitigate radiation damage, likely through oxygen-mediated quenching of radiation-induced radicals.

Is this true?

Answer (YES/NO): NO